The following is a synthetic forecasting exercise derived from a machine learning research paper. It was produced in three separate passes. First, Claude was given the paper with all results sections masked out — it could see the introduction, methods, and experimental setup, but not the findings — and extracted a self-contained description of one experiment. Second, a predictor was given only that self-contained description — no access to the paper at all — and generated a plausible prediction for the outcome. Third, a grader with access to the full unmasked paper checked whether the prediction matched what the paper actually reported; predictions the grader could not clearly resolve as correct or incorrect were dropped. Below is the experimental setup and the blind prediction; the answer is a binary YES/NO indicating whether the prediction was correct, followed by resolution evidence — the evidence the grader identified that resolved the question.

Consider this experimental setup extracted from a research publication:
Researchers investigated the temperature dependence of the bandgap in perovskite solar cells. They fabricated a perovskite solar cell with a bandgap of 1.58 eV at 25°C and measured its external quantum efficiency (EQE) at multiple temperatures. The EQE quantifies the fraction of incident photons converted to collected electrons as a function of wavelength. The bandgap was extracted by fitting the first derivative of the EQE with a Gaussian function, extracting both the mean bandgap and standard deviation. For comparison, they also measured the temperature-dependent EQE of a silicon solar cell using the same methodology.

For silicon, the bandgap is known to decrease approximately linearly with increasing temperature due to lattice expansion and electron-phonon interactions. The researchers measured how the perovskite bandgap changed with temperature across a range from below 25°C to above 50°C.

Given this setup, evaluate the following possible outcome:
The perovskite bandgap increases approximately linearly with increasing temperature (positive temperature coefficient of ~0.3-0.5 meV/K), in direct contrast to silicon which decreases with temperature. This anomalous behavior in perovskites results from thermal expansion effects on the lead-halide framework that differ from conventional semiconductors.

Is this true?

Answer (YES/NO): NO